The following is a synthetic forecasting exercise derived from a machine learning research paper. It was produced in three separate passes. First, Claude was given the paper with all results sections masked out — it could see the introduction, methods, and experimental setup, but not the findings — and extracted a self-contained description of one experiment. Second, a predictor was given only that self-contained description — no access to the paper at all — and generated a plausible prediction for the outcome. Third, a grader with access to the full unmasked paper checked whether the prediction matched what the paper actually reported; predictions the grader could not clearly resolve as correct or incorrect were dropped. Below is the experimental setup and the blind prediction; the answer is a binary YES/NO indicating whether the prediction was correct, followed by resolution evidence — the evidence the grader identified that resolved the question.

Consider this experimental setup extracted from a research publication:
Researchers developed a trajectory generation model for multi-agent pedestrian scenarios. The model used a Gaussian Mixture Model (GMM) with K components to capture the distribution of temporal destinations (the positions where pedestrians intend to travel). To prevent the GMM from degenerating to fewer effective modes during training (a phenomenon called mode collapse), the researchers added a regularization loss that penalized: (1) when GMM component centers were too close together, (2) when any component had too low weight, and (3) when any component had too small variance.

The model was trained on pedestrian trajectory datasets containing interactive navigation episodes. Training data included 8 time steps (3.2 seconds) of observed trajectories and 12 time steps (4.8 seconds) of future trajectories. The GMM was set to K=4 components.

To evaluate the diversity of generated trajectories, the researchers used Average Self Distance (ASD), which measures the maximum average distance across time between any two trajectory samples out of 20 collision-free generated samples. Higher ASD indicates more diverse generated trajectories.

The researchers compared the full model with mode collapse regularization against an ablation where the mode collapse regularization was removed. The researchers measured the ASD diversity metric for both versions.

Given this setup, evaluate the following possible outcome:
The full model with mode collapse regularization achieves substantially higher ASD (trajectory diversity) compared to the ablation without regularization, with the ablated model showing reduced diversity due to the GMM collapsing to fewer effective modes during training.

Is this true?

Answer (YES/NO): YES